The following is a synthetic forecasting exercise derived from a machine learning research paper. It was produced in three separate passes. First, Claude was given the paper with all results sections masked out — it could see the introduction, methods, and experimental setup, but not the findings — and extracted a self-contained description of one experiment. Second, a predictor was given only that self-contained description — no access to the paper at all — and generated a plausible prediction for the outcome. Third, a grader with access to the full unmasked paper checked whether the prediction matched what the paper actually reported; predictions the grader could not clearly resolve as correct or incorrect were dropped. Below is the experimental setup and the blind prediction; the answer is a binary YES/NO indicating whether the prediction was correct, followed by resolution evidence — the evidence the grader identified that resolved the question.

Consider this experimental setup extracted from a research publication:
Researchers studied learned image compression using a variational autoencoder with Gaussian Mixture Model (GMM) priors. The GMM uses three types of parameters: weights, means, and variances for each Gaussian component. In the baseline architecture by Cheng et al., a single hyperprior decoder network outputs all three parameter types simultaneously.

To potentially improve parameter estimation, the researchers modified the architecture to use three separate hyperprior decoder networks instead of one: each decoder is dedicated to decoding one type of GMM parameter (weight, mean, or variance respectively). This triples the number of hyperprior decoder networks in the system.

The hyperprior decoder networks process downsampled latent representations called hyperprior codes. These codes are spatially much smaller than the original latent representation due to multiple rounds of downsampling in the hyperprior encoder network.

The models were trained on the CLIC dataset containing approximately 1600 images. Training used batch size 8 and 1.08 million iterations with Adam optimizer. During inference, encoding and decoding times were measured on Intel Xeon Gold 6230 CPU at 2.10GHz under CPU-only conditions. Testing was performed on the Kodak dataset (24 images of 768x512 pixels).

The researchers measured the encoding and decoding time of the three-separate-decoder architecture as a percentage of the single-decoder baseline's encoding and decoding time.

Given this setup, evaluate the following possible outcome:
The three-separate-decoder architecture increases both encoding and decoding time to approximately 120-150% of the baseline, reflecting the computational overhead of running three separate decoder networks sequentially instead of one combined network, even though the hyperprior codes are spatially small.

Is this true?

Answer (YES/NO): NO